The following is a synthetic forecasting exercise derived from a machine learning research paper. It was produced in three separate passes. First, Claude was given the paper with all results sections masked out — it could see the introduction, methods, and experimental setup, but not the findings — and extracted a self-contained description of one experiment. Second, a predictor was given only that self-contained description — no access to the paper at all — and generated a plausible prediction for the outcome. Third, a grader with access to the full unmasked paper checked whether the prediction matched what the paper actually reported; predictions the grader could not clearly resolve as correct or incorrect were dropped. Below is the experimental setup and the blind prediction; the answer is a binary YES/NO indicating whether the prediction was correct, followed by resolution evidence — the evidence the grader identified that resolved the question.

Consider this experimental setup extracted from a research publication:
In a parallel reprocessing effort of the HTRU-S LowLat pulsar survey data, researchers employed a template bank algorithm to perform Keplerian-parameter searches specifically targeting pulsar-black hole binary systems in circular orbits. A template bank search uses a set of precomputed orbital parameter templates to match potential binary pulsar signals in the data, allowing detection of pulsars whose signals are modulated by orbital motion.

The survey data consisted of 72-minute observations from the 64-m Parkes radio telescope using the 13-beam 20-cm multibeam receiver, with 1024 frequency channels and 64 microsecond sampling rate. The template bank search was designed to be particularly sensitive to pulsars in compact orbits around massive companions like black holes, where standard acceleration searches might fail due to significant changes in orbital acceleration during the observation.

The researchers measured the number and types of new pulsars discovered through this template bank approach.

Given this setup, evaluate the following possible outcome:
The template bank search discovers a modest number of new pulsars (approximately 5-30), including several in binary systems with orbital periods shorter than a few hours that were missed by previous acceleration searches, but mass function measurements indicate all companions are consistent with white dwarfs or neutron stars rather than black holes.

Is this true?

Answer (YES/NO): NO